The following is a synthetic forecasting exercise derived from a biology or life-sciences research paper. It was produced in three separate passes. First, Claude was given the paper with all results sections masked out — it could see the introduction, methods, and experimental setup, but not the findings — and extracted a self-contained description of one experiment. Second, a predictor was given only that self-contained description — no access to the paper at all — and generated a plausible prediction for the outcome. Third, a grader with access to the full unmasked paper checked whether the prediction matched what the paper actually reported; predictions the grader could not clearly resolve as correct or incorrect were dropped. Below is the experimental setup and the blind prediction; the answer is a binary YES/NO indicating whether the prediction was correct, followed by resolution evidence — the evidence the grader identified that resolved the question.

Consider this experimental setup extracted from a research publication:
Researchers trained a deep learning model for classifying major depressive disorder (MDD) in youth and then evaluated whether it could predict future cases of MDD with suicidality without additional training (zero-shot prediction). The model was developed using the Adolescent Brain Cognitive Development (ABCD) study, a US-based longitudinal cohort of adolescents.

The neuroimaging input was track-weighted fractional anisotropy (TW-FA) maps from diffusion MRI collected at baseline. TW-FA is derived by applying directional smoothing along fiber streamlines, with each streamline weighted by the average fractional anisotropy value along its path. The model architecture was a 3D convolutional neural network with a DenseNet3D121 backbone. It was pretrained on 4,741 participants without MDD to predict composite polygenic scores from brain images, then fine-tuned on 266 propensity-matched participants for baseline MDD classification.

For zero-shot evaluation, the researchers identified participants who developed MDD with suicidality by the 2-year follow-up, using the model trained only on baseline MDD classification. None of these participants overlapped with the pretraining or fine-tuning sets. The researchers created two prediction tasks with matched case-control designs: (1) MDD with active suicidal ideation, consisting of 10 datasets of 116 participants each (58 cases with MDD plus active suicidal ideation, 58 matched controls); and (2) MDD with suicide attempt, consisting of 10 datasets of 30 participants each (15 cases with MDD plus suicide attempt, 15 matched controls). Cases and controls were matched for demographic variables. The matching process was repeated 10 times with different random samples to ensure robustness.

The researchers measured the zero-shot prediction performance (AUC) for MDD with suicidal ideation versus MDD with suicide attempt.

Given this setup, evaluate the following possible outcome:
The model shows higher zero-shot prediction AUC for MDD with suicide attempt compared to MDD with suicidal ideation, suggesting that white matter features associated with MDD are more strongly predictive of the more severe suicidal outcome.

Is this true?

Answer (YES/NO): YES